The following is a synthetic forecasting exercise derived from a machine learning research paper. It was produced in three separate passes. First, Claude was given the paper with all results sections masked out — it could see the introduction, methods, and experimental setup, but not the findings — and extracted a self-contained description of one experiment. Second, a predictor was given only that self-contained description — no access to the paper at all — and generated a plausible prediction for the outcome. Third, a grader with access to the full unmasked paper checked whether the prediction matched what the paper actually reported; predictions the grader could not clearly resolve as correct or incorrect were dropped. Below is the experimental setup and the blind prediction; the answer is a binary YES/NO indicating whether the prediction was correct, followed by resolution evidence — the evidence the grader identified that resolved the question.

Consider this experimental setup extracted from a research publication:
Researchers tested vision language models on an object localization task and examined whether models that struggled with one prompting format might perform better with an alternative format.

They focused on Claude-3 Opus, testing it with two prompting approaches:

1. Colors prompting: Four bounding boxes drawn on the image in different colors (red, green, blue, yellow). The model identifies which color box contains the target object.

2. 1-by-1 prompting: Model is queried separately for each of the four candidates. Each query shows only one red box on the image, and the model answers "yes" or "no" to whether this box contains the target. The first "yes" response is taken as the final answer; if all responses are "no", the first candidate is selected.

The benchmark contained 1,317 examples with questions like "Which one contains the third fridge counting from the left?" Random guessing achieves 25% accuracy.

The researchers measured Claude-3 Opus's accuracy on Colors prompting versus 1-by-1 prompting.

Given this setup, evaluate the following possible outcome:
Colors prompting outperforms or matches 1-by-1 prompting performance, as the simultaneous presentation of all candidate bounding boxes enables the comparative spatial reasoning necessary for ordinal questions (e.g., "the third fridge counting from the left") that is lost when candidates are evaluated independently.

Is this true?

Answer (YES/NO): YES